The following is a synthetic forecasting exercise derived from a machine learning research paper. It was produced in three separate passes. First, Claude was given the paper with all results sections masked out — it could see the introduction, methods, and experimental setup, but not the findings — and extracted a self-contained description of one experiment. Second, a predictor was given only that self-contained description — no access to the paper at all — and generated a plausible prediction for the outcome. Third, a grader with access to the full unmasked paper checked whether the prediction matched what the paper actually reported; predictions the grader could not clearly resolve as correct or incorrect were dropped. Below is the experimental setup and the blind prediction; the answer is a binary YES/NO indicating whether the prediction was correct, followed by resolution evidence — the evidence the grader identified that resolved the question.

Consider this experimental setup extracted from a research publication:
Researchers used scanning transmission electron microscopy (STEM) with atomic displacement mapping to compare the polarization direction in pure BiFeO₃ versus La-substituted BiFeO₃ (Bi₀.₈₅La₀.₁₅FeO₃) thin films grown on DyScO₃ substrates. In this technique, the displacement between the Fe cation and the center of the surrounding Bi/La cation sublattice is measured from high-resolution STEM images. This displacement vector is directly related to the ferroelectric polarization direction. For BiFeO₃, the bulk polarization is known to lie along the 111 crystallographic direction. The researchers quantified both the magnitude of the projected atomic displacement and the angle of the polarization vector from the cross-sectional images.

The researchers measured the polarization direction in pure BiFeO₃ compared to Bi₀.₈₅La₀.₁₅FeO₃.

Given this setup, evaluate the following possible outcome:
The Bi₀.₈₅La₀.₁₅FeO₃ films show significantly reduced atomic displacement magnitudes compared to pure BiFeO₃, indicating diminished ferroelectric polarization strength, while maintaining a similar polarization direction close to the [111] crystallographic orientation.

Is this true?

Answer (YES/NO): NO